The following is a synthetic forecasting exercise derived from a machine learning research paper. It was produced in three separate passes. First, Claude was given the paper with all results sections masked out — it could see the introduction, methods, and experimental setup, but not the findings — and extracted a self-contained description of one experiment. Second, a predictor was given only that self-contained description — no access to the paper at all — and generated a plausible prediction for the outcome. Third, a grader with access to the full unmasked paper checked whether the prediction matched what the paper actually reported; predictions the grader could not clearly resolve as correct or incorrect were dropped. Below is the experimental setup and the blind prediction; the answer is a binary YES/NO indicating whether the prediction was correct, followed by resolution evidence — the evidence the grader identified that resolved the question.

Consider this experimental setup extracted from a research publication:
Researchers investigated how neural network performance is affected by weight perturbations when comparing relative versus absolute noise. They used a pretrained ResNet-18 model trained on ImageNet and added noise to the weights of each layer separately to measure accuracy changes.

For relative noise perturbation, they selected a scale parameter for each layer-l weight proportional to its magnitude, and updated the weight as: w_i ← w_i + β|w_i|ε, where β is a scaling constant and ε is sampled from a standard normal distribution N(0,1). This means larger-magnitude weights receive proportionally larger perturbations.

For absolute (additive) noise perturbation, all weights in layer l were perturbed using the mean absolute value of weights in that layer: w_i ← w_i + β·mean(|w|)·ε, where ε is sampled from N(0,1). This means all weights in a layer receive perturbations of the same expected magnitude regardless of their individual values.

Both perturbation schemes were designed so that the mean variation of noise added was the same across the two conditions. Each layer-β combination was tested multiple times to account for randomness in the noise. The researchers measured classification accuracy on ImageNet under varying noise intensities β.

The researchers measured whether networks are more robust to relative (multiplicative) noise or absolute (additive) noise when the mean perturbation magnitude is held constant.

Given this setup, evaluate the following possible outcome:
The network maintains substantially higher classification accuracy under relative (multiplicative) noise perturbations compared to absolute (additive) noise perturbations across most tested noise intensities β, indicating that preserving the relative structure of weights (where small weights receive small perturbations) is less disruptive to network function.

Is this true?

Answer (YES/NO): YES